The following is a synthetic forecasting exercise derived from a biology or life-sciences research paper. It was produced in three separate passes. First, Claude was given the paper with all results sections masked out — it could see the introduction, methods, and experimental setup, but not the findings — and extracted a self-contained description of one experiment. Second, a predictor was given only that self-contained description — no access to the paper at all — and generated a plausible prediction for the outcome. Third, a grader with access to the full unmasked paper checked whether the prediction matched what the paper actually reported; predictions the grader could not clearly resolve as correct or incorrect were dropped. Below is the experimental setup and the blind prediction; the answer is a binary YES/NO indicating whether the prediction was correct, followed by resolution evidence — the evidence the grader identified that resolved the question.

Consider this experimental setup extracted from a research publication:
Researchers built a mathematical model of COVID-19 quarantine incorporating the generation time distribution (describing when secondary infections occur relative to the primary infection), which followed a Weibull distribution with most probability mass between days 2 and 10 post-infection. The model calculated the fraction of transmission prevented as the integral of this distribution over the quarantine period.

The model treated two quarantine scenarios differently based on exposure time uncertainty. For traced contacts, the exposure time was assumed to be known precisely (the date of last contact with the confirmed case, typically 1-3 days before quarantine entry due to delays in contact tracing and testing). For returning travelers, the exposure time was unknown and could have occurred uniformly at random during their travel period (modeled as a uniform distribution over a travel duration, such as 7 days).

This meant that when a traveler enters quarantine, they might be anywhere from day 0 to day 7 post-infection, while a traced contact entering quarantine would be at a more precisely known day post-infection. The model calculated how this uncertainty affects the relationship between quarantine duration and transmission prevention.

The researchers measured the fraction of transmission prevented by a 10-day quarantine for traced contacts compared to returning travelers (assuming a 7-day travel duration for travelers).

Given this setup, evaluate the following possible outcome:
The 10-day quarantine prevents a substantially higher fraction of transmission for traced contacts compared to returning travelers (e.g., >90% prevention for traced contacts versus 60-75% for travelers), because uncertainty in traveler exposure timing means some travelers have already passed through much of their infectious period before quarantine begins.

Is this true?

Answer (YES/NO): NO